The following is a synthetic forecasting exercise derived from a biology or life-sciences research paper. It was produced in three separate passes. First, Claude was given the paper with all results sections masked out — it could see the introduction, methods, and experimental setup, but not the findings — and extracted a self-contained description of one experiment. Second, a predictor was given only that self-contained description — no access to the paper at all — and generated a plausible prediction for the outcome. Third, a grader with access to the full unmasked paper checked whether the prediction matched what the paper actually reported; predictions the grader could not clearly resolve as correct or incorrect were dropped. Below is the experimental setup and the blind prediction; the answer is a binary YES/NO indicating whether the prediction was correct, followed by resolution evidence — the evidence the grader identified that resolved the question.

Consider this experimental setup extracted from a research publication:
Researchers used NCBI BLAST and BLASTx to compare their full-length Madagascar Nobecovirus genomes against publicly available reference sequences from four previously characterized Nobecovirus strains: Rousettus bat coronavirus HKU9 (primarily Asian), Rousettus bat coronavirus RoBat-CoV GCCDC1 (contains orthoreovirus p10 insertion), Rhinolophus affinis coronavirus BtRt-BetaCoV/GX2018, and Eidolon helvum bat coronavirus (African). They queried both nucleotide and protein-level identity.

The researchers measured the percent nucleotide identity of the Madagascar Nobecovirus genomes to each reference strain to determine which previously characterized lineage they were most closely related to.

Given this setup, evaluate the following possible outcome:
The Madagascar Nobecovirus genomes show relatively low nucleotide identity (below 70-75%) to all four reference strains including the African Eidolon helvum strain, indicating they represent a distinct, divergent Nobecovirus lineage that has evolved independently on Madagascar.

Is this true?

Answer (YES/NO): NO